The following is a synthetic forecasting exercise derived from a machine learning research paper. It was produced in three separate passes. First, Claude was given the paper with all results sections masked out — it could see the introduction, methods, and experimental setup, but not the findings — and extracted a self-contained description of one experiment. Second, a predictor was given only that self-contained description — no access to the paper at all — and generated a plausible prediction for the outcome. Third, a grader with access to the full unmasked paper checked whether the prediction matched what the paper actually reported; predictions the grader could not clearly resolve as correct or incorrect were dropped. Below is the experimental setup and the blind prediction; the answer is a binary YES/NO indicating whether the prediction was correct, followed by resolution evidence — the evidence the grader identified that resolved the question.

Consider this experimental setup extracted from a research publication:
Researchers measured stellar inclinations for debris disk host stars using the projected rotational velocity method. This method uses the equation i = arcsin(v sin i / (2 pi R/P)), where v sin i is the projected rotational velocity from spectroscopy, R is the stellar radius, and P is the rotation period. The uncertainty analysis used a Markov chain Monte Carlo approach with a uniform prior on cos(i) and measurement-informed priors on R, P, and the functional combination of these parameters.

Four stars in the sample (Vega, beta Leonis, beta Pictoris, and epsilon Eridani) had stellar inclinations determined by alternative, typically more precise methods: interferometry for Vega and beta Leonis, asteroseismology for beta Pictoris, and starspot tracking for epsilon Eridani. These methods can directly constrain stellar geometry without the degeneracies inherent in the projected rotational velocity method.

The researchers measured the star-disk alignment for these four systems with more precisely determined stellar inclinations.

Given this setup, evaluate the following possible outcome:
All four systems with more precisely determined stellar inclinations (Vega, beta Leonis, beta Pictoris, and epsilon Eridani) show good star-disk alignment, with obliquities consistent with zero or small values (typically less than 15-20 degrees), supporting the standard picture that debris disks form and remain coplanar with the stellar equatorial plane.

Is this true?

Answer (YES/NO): NO